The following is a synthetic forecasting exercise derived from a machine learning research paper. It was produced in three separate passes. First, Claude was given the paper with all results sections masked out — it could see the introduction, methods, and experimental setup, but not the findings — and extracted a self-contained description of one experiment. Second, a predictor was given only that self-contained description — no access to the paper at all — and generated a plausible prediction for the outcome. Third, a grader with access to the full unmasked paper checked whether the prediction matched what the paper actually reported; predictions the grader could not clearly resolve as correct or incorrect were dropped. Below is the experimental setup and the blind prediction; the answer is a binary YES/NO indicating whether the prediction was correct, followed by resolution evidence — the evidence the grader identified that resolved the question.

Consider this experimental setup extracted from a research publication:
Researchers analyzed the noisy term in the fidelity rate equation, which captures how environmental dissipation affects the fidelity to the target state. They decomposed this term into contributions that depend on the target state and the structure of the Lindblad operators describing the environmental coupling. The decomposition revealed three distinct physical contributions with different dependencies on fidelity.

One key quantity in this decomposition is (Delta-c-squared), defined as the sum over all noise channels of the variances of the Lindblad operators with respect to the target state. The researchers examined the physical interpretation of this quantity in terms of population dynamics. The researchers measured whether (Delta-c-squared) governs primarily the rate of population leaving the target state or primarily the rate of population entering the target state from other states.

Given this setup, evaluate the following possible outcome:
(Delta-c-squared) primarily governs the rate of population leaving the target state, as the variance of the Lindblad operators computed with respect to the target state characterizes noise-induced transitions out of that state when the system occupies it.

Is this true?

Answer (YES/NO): YES